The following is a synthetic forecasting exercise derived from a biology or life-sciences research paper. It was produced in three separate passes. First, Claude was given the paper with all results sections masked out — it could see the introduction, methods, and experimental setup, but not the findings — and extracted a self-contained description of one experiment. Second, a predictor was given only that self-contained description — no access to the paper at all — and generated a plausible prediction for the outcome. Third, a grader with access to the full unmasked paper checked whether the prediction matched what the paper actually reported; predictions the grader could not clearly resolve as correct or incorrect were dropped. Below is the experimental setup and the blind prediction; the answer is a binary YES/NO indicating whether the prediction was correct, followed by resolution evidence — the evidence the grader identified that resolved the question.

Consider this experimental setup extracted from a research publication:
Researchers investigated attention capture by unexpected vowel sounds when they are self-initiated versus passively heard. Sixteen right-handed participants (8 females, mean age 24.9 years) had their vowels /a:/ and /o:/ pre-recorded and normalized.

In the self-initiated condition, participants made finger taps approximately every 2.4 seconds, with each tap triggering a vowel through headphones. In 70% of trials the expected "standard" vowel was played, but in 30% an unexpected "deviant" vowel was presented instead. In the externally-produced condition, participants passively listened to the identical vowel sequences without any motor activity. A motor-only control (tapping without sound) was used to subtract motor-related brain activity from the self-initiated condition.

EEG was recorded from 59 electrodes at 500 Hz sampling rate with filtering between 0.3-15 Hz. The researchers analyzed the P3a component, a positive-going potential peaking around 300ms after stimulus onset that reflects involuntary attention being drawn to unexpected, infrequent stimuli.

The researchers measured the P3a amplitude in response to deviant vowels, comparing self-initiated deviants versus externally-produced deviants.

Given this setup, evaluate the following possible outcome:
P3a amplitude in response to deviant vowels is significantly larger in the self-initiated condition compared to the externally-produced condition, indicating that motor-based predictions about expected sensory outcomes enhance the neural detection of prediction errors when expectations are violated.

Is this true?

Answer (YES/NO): YES